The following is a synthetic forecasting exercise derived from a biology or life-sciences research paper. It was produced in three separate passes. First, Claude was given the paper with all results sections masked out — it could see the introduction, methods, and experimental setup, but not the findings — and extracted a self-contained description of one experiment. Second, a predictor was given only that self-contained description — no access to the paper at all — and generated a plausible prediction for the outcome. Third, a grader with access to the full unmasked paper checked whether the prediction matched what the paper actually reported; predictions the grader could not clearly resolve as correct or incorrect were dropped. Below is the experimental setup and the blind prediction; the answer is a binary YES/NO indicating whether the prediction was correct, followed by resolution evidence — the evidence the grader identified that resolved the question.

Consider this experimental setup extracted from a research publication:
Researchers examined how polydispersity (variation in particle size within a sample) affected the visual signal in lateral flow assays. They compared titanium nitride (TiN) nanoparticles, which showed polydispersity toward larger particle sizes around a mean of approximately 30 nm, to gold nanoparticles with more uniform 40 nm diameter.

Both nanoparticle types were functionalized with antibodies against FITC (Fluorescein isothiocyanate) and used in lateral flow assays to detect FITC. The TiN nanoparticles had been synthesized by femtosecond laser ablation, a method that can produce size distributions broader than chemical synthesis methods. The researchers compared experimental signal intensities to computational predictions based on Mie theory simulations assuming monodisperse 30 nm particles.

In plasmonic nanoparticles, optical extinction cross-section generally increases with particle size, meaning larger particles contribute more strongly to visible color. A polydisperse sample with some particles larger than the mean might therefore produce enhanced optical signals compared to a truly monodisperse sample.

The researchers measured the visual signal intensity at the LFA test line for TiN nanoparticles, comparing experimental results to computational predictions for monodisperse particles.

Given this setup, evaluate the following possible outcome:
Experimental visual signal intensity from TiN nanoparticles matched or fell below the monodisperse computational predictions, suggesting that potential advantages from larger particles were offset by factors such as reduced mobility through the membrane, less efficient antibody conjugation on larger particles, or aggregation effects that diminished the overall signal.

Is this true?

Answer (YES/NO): NO